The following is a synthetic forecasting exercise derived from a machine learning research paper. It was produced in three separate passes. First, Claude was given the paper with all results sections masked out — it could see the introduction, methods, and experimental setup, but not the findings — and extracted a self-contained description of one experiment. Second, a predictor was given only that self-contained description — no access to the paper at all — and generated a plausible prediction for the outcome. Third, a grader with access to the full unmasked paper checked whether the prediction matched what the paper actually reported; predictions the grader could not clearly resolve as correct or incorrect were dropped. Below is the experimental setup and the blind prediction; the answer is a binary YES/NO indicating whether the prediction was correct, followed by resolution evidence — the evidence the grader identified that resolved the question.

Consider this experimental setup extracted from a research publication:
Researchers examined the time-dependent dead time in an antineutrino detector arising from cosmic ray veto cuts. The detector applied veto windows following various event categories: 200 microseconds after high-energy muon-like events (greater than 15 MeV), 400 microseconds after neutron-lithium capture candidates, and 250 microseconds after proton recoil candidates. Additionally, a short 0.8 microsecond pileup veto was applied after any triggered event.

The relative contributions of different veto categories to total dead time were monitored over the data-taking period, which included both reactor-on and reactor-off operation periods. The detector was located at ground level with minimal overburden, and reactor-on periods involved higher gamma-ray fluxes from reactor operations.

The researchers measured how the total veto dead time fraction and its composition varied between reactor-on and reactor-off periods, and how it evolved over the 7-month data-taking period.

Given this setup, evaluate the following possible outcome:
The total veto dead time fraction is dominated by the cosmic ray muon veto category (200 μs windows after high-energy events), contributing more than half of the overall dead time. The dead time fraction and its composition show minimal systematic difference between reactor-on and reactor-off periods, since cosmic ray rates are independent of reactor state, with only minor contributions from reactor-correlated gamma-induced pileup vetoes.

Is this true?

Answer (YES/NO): NO